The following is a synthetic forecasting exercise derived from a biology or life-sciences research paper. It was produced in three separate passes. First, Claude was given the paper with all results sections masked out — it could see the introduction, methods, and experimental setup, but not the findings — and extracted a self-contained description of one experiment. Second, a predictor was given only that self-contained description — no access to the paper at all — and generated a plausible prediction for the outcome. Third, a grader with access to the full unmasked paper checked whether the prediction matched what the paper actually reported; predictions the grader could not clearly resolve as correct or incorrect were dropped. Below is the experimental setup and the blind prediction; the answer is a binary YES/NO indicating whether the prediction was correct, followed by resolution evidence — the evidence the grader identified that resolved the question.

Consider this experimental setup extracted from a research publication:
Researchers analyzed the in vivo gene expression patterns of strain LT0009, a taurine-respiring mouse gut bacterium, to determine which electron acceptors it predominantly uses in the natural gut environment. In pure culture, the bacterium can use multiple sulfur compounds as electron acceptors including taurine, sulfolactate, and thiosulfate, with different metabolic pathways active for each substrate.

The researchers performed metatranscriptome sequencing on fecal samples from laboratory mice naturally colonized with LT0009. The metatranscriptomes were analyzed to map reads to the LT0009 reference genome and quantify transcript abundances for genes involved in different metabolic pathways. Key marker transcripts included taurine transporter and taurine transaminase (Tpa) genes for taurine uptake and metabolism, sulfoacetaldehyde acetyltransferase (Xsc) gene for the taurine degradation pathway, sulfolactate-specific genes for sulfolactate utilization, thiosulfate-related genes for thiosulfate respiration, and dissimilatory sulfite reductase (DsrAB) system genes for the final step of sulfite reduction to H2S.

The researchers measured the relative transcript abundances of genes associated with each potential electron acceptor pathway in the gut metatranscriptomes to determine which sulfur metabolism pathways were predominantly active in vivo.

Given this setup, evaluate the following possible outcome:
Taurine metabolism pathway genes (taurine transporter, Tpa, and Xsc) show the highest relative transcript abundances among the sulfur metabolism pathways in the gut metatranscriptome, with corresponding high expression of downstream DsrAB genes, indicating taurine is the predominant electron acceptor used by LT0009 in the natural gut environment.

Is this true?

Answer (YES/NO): YES